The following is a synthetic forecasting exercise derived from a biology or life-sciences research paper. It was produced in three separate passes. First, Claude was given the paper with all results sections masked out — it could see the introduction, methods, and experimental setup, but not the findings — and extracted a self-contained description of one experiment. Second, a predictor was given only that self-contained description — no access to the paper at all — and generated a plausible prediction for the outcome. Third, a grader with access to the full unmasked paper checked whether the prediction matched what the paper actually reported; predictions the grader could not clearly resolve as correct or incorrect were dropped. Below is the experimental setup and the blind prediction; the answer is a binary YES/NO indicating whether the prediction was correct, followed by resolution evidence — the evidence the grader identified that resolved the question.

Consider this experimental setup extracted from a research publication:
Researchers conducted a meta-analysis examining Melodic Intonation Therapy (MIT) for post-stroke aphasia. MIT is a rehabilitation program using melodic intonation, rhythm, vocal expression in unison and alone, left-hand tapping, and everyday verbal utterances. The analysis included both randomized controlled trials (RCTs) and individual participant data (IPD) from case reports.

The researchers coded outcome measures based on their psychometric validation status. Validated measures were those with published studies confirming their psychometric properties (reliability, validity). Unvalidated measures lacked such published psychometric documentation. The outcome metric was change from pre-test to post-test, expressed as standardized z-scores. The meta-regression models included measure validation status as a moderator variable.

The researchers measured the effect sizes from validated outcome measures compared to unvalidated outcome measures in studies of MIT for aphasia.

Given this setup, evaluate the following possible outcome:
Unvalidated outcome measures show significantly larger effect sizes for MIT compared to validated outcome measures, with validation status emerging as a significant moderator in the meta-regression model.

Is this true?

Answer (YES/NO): NO